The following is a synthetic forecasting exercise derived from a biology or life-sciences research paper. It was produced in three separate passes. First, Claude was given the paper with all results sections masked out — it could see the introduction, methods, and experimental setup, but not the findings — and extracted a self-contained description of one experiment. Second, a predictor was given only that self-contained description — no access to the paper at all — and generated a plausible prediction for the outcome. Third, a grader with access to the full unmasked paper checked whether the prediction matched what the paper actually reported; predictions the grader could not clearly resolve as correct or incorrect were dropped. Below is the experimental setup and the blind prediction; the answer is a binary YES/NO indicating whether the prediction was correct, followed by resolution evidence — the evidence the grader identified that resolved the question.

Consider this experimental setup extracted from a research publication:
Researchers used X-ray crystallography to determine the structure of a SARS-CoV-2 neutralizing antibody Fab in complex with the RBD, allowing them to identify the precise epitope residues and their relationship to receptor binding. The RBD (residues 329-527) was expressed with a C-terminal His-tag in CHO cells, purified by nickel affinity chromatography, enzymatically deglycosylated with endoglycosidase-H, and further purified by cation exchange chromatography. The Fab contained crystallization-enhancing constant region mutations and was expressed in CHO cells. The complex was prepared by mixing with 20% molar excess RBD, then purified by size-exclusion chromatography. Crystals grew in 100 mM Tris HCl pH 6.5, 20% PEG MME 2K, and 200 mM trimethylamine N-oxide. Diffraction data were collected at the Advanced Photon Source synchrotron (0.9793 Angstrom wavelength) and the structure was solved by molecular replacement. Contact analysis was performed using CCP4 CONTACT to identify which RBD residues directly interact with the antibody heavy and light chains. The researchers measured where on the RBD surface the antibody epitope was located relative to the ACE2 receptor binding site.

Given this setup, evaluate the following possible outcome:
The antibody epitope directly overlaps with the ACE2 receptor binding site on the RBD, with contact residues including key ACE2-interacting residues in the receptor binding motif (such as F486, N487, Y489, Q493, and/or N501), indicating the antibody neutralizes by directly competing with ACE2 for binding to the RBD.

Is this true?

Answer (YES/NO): NO